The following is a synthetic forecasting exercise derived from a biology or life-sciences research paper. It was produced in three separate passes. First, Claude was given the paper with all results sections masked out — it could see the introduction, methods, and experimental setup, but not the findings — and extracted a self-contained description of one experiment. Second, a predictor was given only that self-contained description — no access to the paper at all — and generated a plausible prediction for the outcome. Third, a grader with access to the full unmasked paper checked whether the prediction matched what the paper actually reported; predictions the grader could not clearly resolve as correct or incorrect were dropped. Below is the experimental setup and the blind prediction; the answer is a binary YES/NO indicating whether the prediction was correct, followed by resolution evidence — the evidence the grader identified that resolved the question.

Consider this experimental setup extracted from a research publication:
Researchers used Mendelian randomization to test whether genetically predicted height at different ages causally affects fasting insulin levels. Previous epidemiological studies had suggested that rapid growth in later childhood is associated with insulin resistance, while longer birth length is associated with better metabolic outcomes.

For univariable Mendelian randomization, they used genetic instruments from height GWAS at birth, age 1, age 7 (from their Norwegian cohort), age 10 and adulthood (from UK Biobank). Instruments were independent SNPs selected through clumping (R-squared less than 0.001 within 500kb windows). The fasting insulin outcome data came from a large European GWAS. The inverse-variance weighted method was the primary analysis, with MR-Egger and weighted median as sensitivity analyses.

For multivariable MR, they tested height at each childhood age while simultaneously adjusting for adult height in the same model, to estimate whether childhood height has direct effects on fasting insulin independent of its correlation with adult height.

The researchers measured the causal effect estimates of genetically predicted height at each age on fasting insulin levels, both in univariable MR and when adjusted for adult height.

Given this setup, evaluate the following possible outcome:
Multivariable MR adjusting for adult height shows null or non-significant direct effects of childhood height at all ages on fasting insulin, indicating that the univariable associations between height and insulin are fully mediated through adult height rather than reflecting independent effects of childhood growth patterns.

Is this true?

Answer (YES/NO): NO